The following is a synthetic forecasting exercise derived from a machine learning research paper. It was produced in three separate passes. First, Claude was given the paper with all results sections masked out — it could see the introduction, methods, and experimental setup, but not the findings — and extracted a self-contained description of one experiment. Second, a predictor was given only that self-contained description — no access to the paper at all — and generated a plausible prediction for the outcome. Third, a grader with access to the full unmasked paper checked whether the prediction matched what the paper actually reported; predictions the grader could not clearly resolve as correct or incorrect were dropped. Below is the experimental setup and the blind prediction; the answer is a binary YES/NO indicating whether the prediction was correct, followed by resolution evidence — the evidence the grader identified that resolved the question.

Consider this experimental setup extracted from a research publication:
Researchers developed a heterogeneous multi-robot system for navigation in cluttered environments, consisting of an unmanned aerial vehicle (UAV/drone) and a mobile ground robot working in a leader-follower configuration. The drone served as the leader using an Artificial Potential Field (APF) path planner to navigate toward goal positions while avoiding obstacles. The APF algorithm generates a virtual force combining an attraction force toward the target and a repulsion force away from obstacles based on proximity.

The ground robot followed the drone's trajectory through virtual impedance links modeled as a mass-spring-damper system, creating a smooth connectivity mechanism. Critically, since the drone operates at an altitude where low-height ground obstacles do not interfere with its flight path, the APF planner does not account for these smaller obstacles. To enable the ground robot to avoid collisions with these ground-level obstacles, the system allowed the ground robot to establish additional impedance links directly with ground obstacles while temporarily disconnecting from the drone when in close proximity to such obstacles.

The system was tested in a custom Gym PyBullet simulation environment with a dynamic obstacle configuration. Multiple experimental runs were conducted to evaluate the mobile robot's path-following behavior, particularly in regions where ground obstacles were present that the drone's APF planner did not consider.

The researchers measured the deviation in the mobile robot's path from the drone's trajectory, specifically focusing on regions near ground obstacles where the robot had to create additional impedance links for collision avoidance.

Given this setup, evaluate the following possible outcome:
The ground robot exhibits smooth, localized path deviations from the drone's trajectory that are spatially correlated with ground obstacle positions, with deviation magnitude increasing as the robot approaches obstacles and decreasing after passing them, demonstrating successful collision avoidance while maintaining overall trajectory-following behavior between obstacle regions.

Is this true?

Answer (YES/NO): YES